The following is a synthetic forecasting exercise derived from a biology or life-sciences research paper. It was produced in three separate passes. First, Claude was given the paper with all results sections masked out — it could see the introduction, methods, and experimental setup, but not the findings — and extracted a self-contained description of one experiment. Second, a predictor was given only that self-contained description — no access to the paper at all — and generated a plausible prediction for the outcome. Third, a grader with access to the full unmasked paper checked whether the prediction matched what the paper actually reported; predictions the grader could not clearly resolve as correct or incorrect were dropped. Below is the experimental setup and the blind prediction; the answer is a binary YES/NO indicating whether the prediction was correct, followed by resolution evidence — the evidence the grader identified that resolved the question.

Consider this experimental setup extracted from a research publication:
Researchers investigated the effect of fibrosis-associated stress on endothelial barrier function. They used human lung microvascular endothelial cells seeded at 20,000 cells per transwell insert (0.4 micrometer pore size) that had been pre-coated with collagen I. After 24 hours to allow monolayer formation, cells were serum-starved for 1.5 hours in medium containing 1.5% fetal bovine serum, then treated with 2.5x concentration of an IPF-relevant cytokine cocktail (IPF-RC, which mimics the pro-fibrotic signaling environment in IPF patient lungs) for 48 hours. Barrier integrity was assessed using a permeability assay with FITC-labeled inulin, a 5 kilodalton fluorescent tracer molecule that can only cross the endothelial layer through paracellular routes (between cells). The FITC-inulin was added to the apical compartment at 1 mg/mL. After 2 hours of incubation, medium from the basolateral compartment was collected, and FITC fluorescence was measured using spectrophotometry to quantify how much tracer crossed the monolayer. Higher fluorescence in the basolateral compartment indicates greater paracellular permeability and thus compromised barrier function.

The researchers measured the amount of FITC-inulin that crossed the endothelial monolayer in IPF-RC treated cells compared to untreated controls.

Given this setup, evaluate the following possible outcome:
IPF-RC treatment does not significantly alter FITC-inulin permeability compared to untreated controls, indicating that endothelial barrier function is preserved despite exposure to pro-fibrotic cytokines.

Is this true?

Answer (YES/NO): NO